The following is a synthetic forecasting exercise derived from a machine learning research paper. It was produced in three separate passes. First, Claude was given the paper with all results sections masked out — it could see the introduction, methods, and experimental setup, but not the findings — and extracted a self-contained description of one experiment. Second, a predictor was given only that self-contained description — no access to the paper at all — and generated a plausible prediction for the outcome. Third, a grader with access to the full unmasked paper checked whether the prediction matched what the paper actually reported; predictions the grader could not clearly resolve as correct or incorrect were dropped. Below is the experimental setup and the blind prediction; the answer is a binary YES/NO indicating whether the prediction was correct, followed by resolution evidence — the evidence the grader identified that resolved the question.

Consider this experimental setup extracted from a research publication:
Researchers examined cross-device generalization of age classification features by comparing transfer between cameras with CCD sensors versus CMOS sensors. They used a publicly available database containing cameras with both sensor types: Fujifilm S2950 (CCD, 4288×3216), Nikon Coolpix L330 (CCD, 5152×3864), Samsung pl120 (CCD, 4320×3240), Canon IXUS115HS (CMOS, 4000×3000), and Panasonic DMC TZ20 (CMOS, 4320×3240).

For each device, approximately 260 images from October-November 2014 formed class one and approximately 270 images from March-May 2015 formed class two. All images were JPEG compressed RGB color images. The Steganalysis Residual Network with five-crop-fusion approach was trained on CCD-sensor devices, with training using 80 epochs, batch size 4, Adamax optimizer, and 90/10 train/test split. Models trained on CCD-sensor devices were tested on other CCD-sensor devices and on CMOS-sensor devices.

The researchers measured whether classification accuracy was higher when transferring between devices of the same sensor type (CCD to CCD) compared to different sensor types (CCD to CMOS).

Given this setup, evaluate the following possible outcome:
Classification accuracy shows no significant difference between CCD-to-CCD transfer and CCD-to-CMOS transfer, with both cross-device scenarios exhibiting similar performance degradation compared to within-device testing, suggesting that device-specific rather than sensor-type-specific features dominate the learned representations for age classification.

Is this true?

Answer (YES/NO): NO